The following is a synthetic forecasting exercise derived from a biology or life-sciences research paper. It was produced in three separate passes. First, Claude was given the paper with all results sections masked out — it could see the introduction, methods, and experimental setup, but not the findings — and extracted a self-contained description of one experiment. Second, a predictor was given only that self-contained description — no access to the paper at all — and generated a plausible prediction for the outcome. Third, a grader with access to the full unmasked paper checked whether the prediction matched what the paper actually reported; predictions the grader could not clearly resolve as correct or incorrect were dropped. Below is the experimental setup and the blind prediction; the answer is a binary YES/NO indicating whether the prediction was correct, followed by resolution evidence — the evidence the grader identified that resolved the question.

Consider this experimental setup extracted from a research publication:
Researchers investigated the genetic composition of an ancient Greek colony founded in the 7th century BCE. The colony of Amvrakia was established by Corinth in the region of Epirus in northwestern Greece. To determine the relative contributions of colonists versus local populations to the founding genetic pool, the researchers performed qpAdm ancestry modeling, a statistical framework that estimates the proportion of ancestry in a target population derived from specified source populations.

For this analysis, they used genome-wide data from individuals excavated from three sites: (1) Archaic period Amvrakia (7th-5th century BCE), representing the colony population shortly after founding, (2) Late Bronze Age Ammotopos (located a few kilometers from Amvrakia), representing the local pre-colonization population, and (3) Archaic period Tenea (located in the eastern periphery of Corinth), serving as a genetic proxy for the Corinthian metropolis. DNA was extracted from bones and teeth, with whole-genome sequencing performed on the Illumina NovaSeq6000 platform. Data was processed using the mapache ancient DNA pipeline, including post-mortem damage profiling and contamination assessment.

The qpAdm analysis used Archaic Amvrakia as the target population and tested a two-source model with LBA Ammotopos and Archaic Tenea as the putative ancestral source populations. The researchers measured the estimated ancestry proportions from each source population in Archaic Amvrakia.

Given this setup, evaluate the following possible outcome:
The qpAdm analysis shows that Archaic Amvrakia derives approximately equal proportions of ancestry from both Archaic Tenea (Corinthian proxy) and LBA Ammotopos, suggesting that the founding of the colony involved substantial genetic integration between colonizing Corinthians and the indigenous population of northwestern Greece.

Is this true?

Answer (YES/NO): NO